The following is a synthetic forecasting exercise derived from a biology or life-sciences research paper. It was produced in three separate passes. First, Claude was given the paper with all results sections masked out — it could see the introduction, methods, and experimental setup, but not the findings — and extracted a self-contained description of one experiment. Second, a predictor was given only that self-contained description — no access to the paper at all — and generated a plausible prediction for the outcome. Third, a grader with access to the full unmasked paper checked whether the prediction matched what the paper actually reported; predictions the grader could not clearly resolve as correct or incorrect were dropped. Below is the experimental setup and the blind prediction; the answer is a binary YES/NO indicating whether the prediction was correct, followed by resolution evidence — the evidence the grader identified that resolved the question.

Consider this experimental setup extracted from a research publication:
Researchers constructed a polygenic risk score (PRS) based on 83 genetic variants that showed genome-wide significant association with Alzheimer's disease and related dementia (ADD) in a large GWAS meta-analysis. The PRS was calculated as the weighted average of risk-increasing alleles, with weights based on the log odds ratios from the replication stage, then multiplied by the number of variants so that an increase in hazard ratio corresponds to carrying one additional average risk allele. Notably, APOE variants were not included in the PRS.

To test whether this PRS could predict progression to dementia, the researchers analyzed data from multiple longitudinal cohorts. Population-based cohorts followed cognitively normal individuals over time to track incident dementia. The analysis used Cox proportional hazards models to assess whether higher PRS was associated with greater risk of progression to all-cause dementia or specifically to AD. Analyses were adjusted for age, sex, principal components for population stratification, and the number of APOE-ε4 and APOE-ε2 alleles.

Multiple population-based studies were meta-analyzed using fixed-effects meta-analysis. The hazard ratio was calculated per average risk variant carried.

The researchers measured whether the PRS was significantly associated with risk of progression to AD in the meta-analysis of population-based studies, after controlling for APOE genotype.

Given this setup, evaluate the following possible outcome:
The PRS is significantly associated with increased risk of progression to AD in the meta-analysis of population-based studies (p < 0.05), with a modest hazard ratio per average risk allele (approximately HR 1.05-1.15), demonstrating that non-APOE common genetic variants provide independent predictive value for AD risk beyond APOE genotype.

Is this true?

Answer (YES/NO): YES